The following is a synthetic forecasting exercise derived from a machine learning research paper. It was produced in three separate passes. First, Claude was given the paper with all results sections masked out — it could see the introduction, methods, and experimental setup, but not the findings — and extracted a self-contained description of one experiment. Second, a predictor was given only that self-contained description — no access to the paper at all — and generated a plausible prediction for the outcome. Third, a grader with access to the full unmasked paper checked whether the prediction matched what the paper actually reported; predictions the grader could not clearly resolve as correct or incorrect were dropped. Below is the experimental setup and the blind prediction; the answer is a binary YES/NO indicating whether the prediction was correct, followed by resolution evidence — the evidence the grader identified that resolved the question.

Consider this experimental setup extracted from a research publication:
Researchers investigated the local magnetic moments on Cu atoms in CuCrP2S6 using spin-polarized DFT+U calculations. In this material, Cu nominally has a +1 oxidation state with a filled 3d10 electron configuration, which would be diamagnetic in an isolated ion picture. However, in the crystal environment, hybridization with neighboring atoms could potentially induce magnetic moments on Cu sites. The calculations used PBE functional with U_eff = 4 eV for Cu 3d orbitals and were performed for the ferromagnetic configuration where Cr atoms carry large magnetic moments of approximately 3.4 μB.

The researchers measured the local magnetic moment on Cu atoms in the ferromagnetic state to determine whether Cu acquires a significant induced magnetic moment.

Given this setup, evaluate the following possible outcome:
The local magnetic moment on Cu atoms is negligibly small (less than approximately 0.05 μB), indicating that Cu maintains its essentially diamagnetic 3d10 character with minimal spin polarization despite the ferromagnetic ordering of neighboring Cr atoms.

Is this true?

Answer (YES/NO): YES